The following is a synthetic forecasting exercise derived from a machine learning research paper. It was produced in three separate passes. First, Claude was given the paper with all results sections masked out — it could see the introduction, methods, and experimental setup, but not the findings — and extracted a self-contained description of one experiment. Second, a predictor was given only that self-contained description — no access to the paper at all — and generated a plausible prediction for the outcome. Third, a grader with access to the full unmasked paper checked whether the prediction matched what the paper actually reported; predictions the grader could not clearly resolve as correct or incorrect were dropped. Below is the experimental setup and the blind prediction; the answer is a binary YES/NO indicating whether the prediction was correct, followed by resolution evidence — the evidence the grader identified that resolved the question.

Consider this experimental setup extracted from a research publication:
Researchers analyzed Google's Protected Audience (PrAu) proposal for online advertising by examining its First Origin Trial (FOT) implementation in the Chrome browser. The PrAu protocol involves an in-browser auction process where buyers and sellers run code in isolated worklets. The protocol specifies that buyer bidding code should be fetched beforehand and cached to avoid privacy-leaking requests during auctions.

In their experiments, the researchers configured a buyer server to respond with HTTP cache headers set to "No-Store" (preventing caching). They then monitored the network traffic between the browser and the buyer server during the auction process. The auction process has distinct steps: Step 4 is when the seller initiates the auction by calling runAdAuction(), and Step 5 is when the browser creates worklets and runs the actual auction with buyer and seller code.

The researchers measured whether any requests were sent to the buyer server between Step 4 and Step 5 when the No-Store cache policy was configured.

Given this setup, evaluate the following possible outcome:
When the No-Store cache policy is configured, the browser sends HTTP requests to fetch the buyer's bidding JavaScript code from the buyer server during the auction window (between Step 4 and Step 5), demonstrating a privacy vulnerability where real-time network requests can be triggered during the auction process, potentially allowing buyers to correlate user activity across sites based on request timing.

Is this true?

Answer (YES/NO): YES